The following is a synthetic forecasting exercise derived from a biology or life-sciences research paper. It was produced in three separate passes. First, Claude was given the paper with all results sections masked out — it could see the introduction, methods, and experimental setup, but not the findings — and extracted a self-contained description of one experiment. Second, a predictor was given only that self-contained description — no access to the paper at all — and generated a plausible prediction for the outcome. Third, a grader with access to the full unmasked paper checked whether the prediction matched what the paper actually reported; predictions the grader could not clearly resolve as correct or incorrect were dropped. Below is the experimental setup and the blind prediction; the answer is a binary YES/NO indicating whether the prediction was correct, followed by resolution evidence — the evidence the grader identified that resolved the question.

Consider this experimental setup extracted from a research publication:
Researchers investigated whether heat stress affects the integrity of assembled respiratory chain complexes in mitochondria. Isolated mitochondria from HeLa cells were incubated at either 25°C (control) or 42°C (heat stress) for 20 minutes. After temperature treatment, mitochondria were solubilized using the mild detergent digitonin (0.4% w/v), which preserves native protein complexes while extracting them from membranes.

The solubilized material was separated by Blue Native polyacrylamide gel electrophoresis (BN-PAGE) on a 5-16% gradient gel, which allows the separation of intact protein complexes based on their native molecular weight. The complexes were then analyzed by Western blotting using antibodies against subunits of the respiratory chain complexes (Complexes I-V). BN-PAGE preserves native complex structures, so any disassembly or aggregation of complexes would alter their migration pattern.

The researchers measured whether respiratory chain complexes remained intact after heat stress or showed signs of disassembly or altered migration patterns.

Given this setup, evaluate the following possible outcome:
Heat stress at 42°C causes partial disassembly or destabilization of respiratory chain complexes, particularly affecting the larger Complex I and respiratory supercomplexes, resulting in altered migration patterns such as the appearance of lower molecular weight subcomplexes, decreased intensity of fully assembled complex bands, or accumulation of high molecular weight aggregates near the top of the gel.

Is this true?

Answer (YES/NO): NO